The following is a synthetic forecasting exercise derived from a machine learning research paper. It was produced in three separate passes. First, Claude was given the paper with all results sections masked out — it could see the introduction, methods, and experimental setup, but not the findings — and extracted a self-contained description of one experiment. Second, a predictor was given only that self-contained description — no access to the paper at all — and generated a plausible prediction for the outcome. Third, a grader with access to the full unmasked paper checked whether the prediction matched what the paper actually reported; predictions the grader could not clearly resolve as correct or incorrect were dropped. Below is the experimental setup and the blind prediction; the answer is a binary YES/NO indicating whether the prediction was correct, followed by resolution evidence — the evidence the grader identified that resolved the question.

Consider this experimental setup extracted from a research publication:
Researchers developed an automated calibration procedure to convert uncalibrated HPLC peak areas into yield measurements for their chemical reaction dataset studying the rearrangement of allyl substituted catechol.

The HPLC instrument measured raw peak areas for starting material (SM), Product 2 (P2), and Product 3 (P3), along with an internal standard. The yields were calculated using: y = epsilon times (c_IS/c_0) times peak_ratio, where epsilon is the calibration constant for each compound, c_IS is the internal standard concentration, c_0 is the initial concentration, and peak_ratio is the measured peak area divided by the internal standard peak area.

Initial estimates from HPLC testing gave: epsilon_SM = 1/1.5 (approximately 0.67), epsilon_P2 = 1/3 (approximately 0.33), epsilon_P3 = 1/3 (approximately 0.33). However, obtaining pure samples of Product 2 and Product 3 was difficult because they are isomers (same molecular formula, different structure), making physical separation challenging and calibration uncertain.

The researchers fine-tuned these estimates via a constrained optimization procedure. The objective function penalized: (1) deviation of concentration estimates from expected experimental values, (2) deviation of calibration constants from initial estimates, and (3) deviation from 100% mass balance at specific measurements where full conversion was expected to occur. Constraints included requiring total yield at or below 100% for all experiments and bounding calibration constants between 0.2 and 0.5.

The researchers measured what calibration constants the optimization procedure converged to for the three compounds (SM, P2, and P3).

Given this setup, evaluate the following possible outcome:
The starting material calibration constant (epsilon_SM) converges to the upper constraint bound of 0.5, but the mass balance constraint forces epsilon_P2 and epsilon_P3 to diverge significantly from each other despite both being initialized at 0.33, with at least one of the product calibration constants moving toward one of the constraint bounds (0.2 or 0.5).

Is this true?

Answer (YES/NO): YES